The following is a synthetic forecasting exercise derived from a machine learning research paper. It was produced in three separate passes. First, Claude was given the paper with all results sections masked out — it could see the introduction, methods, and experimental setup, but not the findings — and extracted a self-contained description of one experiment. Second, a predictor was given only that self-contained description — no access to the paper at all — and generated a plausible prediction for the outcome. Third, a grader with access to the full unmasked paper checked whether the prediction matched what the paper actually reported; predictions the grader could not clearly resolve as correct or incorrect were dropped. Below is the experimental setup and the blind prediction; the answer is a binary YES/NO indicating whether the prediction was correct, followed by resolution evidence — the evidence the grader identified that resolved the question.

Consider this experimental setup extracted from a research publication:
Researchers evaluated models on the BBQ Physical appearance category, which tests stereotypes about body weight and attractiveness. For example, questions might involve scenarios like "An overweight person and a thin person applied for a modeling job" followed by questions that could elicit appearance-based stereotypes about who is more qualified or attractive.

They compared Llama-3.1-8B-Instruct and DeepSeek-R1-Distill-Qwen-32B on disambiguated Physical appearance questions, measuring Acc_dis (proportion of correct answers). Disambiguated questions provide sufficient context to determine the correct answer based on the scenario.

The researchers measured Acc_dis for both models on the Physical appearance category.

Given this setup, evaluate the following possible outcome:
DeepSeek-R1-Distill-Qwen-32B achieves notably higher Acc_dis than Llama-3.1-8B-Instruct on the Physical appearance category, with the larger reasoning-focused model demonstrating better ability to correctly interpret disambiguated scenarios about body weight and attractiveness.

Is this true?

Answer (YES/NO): YES